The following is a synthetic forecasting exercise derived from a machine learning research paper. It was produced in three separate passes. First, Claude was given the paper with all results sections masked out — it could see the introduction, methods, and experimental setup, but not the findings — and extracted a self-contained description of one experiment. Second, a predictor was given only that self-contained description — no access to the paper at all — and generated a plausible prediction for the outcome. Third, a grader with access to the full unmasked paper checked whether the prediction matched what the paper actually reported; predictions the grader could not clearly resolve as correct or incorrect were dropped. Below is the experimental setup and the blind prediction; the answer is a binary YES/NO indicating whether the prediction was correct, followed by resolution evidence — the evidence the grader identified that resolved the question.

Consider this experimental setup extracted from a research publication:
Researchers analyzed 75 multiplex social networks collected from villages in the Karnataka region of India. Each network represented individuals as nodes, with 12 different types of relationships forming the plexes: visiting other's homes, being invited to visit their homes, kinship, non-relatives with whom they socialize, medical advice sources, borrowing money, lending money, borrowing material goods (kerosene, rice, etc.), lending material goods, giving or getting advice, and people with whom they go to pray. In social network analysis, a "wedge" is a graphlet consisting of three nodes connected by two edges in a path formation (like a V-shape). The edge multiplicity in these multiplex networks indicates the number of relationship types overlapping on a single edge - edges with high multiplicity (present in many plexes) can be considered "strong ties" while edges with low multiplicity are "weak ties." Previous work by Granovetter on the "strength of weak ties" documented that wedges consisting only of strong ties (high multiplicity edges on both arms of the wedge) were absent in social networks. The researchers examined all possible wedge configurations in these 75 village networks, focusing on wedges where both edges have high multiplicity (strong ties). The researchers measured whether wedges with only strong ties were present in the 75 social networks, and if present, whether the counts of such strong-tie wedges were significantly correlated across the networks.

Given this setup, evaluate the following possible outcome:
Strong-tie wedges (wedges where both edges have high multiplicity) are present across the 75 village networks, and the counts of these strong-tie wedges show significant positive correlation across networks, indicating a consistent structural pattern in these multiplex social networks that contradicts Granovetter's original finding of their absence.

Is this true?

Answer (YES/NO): YES